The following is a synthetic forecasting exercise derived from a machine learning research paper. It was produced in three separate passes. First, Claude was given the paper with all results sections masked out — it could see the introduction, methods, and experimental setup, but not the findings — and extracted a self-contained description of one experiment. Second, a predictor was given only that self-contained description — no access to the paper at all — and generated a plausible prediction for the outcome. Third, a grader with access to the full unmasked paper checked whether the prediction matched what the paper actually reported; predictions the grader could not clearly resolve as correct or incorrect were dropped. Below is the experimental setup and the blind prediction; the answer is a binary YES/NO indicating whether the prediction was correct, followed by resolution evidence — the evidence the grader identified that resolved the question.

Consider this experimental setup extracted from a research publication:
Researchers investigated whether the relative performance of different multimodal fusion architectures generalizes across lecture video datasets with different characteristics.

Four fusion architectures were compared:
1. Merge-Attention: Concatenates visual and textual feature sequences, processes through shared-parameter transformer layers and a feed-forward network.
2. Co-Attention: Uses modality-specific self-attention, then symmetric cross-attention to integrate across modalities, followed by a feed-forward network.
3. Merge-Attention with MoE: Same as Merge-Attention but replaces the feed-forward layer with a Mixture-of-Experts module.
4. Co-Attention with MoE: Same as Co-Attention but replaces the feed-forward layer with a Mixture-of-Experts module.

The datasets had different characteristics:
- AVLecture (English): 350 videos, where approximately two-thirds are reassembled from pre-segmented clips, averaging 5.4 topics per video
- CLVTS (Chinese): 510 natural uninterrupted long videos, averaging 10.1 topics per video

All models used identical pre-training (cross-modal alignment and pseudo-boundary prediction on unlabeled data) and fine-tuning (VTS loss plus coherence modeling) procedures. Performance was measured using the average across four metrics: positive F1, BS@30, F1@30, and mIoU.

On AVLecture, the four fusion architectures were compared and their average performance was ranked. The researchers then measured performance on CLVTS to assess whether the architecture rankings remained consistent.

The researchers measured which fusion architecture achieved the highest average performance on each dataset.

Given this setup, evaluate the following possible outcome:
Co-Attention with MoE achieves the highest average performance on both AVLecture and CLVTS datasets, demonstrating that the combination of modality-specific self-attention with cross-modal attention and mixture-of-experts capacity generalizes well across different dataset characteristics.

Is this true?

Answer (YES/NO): NO